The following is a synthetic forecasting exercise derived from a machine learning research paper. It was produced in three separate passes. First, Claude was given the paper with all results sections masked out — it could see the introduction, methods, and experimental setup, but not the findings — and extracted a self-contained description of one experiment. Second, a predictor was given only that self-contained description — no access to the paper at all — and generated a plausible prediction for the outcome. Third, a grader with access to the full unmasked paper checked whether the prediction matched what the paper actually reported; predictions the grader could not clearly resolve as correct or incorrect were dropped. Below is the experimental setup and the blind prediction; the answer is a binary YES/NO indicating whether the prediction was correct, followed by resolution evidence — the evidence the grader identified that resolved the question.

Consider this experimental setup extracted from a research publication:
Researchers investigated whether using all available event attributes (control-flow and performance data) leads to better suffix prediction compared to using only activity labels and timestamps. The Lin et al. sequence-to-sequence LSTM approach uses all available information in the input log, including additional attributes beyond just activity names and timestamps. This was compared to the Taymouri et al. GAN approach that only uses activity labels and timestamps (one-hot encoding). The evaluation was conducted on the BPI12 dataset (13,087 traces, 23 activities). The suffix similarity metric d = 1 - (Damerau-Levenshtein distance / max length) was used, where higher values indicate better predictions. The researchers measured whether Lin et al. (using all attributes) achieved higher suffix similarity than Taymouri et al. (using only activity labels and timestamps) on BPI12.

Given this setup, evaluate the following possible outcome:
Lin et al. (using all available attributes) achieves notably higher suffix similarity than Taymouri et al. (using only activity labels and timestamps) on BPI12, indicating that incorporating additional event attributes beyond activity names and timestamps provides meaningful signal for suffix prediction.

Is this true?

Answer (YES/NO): NO